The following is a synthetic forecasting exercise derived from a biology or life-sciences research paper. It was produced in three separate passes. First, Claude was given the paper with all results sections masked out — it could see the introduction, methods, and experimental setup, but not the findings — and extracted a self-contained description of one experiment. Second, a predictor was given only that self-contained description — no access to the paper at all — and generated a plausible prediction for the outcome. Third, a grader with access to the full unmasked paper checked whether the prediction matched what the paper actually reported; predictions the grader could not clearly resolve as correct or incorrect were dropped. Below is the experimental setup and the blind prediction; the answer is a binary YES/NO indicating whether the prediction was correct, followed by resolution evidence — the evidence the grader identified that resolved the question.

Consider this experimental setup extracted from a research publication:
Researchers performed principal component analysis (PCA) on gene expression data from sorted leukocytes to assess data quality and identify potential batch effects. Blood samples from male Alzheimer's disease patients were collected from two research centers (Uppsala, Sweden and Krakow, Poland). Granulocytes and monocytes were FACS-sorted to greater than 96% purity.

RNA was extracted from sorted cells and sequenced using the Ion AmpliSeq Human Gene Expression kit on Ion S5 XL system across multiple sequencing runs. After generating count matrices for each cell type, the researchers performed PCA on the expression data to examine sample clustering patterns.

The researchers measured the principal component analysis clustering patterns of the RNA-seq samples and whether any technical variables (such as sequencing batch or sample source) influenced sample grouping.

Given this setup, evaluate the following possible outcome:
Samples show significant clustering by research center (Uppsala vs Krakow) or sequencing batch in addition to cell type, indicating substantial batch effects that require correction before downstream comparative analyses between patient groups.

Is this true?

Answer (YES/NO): YES